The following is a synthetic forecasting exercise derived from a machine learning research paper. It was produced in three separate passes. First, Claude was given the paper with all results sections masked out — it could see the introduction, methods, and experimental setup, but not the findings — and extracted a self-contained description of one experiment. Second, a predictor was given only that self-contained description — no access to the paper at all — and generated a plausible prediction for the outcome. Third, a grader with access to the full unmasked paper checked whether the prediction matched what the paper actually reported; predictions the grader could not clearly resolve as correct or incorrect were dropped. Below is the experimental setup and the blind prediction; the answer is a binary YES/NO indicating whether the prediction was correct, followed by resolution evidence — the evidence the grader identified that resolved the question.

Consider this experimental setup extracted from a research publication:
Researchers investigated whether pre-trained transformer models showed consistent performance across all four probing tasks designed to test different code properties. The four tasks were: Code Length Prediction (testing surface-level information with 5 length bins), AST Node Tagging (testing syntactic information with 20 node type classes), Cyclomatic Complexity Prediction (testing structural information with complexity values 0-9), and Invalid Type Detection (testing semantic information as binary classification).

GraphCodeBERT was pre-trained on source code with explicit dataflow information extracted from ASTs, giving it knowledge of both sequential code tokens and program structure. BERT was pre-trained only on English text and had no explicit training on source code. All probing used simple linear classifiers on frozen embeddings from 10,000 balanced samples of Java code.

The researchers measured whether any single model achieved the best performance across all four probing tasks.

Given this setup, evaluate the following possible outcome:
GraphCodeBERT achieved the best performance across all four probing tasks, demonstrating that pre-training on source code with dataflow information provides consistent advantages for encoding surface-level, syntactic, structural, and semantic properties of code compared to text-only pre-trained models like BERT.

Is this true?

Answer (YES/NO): NO